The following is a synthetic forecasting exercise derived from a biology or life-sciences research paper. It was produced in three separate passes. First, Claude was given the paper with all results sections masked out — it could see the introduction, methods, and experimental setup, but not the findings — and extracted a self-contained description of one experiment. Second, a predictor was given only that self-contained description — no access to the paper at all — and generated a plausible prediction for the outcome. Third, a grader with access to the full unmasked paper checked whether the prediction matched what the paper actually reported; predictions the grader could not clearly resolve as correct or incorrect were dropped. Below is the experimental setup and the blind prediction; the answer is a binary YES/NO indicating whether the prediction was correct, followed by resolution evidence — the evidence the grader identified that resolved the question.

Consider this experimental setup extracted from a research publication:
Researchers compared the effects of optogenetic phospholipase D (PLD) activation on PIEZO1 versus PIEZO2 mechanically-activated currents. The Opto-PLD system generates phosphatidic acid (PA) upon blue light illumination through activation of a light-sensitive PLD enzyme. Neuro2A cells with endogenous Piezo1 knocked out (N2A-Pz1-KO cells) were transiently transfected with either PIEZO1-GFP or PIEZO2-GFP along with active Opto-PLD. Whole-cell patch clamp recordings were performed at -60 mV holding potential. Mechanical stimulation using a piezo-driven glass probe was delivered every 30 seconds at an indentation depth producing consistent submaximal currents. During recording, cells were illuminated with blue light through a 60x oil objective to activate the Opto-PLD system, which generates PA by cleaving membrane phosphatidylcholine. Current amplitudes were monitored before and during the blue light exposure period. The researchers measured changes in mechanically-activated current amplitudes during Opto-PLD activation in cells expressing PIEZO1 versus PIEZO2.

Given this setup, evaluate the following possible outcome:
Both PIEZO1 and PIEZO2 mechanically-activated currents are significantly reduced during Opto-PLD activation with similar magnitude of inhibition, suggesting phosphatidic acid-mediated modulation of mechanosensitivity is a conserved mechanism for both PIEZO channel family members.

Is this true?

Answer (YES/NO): NO